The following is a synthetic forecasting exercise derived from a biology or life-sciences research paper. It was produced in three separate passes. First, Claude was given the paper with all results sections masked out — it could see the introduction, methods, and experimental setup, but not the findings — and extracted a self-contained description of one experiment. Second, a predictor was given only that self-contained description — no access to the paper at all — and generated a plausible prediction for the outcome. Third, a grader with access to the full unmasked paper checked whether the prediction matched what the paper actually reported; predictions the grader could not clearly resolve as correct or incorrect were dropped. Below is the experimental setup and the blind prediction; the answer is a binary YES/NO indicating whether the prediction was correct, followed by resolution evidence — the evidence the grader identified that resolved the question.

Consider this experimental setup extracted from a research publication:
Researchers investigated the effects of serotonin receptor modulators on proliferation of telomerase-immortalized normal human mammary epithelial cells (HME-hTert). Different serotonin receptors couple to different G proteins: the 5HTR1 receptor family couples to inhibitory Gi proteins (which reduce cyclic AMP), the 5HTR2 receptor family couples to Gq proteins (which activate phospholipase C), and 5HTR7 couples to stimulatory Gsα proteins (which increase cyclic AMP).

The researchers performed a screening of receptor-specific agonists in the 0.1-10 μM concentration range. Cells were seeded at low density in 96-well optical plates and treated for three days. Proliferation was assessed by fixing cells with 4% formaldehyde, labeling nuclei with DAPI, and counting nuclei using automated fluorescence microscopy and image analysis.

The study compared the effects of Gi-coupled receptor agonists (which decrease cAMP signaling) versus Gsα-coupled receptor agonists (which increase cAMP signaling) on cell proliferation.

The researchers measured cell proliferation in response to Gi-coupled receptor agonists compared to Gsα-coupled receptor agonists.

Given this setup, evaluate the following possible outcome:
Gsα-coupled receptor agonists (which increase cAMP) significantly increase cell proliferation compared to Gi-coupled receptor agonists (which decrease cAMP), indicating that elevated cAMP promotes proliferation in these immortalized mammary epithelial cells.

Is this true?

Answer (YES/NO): NO